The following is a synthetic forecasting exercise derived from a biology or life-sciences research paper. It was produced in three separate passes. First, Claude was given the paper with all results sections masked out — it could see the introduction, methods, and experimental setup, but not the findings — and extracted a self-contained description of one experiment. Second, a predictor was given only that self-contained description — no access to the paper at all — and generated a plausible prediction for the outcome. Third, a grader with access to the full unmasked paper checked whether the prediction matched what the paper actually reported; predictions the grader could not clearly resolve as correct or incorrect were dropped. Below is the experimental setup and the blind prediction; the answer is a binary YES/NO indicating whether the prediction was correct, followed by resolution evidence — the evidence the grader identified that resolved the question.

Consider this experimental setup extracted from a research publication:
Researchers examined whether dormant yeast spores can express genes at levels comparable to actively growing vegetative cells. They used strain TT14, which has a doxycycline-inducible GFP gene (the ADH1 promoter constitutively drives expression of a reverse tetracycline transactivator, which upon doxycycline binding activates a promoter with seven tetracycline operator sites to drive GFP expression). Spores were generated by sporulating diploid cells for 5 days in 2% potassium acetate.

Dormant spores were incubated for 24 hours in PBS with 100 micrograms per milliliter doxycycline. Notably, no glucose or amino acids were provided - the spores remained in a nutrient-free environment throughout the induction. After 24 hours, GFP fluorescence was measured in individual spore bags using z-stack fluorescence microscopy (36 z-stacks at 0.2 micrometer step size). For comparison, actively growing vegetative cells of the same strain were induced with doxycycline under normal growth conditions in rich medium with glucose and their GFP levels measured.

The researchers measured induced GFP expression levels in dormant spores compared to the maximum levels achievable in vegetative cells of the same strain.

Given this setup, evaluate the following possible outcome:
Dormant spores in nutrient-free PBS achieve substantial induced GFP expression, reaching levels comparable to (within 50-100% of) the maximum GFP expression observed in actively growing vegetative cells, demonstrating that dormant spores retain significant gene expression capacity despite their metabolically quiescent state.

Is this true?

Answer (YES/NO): YES